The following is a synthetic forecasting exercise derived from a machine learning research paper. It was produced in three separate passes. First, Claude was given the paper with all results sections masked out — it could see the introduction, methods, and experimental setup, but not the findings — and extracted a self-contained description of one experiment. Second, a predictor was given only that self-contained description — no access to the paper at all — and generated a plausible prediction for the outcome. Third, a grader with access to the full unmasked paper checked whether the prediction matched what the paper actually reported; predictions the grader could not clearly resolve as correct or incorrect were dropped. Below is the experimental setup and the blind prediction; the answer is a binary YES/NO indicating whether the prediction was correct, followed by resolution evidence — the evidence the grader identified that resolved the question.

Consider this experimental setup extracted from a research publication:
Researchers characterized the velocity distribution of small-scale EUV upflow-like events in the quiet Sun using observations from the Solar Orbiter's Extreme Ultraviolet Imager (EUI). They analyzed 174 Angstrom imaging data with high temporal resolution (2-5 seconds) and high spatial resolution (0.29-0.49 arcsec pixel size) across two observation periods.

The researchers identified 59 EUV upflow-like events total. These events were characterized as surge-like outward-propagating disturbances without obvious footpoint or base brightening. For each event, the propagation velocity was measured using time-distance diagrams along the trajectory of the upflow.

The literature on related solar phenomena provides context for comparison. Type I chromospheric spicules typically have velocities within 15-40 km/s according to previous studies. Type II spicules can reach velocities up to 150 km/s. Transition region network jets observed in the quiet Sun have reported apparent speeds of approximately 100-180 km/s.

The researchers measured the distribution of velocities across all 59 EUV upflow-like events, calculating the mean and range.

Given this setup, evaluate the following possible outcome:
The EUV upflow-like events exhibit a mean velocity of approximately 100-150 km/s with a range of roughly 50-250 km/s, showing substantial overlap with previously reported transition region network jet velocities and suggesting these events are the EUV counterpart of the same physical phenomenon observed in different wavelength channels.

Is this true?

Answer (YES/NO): NO